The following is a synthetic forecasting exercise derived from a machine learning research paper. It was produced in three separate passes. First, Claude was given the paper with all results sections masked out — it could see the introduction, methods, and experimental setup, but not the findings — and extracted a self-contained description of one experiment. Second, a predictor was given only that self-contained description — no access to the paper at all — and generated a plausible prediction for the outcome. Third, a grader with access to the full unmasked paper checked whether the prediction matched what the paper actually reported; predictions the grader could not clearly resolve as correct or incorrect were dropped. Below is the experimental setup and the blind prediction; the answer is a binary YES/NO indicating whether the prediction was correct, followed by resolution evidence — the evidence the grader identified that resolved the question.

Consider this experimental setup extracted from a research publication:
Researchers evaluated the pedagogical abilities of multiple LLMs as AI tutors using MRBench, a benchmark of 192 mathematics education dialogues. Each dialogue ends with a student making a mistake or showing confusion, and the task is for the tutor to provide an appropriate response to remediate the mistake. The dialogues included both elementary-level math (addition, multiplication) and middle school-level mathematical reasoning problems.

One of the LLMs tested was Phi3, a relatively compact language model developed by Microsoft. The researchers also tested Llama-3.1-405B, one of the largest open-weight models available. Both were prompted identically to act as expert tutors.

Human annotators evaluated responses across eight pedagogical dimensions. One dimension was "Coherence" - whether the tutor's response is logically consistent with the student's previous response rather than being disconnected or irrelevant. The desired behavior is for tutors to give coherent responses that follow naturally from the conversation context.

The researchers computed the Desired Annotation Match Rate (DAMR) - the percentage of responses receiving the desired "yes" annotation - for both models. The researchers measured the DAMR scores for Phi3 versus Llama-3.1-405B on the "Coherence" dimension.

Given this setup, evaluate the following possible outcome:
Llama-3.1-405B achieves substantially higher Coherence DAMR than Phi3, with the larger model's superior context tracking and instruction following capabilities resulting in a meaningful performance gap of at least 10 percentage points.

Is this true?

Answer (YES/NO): YES